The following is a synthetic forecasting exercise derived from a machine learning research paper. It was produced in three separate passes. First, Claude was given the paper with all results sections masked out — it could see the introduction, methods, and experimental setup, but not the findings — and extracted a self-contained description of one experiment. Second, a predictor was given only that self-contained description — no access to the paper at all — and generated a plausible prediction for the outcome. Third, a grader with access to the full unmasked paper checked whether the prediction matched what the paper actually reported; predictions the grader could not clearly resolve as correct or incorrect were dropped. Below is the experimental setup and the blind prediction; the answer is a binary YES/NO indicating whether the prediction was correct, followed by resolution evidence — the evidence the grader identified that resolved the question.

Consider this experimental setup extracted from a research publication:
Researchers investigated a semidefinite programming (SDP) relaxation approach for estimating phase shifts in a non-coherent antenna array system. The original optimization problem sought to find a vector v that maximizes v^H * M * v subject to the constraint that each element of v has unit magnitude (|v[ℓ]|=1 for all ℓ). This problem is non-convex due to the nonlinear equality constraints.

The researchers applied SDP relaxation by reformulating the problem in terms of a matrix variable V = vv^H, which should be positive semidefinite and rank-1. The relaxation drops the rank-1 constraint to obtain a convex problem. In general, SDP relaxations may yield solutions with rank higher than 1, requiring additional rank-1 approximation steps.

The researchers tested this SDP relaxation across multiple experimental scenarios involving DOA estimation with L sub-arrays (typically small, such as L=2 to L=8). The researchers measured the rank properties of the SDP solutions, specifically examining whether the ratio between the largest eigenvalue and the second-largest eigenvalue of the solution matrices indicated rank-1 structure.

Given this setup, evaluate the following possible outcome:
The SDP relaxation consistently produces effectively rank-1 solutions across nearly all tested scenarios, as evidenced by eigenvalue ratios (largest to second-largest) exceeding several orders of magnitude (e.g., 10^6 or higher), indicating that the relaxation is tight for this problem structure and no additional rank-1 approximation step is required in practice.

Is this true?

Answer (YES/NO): YES